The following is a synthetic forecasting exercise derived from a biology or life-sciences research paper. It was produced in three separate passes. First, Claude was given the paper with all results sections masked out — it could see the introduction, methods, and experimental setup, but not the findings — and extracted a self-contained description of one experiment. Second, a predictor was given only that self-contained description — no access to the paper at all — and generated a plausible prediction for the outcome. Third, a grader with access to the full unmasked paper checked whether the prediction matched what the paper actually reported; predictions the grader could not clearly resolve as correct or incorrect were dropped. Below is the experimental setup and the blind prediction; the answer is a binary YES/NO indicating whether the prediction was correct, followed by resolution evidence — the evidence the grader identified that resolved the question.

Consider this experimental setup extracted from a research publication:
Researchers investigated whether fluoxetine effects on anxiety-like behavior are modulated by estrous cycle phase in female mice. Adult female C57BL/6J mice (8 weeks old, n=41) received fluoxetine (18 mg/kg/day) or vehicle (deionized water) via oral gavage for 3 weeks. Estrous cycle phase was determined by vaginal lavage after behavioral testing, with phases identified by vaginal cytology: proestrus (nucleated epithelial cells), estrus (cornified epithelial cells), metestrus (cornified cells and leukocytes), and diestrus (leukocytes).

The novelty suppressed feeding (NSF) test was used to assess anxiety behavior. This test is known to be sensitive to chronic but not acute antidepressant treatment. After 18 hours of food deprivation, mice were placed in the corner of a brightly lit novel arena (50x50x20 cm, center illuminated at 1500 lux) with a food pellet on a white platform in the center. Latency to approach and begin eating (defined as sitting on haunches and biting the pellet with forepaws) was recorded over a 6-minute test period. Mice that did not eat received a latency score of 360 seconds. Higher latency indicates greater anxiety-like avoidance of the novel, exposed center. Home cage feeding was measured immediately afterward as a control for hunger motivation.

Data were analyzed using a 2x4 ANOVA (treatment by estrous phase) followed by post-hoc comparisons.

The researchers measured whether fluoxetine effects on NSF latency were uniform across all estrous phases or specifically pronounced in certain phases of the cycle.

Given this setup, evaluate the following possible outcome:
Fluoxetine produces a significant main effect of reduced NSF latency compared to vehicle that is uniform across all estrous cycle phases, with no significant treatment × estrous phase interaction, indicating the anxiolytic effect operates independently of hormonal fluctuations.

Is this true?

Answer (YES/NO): NO